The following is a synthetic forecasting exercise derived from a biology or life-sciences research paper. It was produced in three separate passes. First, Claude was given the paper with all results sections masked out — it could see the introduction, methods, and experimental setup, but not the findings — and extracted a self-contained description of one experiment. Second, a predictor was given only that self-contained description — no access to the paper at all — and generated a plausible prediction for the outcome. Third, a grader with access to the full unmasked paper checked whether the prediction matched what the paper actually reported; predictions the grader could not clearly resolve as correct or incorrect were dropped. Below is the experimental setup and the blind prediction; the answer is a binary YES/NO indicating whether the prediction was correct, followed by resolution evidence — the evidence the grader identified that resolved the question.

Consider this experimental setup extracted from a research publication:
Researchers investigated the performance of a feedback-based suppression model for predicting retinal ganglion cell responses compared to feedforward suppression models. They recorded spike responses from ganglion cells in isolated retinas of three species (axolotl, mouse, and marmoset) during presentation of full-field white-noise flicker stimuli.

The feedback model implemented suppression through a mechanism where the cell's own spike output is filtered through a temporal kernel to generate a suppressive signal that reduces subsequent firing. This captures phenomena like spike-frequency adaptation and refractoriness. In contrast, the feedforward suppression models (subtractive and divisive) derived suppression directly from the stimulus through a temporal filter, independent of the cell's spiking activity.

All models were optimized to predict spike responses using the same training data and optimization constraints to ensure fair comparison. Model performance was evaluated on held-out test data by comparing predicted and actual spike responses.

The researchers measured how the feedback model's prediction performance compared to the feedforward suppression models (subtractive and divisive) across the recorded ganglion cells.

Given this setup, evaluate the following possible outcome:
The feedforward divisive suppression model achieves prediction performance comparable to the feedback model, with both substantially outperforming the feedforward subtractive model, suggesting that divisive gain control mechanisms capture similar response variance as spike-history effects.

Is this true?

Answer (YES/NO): NO